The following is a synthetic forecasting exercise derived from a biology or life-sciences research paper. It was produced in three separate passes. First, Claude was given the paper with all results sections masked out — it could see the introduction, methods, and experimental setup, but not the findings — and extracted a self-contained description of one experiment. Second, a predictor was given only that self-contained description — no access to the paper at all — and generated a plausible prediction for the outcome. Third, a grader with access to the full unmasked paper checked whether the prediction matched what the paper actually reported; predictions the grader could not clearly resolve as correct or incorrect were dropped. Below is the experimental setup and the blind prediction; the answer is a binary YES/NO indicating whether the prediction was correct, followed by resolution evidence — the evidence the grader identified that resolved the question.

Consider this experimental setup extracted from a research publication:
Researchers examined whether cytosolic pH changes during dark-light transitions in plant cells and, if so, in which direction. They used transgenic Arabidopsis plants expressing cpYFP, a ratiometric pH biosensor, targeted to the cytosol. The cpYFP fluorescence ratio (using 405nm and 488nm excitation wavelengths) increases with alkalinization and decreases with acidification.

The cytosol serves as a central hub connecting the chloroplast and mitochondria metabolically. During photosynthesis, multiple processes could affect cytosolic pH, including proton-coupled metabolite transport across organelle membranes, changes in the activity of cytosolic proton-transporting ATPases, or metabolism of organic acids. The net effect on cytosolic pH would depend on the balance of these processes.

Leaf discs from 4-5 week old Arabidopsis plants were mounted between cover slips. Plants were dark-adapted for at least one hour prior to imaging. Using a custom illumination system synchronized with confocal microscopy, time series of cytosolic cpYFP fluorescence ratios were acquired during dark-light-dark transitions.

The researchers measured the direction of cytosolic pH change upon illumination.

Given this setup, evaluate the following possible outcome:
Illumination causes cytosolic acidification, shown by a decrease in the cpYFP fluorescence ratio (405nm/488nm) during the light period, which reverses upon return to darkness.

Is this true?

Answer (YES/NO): NO